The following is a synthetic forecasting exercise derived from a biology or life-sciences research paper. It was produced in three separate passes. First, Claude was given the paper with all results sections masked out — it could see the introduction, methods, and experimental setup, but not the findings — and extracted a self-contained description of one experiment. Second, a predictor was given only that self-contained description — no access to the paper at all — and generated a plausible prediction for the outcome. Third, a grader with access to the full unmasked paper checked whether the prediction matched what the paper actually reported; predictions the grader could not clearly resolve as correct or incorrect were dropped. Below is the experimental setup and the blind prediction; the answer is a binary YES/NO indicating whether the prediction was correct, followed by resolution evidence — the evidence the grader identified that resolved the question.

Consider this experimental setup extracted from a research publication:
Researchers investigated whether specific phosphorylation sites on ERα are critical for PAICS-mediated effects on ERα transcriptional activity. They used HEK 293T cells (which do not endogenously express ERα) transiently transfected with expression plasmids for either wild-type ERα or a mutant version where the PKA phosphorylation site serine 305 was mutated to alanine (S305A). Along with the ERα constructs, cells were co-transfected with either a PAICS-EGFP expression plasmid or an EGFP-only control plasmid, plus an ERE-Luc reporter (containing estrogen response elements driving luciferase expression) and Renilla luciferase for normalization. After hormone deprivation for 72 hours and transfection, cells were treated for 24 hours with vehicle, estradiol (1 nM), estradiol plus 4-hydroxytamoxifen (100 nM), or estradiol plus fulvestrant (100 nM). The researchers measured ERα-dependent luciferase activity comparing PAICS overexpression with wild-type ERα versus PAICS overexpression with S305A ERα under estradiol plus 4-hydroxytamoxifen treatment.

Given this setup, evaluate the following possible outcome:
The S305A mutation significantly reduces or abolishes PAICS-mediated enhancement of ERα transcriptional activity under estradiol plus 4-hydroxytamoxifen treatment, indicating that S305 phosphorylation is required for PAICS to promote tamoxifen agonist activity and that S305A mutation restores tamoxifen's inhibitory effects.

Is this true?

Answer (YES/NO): YES